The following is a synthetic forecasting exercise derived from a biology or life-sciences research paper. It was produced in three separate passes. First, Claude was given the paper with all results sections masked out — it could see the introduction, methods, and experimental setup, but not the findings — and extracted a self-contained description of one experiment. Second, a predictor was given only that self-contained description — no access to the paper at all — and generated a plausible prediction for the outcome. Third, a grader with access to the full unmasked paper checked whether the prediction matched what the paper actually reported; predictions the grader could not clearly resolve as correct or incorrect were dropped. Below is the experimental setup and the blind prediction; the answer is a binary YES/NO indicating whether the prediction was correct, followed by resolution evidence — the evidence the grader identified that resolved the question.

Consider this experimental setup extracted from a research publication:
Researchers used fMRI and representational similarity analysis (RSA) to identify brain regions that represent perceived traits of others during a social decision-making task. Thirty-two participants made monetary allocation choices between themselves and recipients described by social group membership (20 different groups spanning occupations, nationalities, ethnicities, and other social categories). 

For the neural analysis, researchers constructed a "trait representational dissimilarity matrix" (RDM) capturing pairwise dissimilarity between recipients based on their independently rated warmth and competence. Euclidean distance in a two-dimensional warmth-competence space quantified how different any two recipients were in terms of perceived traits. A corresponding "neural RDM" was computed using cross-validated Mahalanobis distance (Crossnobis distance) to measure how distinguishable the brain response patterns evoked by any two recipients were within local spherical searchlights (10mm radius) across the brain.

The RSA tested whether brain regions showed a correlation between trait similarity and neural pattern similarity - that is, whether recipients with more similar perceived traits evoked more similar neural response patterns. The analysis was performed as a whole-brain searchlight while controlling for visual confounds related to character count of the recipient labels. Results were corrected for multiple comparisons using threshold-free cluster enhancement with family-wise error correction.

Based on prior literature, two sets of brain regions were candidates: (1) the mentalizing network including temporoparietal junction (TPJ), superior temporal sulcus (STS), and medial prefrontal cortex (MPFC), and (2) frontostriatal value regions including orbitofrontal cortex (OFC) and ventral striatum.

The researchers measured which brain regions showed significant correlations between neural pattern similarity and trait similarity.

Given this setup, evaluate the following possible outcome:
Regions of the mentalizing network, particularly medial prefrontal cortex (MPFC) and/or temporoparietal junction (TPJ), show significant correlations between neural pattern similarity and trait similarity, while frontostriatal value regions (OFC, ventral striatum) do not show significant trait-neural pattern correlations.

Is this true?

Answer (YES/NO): NO